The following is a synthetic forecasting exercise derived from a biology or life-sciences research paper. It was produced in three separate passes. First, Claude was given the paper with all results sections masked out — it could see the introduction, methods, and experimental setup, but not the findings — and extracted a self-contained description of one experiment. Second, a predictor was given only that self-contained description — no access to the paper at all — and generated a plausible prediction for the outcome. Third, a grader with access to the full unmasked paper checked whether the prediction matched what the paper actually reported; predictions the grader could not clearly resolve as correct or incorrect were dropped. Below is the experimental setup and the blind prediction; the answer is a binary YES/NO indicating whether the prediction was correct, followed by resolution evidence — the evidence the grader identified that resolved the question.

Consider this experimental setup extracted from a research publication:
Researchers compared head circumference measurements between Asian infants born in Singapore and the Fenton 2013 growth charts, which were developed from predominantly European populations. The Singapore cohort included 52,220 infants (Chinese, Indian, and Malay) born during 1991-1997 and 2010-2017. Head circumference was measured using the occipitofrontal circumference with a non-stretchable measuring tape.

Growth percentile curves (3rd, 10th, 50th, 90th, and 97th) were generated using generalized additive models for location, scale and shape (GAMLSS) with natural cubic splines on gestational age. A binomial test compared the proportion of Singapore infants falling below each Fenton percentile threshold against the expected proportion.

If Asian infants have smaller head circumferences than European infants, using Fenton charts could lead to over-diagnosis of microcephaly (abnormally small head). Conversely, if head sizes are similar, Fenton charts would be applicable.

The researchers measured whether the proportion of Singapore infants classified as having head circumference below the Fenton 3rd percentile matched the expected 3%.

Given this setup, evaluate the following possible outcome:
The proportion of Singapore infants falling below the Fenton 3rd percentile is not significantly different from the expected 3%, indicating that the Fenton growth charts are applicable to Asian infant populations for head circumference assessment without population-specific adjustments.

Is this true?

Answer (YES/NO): NO